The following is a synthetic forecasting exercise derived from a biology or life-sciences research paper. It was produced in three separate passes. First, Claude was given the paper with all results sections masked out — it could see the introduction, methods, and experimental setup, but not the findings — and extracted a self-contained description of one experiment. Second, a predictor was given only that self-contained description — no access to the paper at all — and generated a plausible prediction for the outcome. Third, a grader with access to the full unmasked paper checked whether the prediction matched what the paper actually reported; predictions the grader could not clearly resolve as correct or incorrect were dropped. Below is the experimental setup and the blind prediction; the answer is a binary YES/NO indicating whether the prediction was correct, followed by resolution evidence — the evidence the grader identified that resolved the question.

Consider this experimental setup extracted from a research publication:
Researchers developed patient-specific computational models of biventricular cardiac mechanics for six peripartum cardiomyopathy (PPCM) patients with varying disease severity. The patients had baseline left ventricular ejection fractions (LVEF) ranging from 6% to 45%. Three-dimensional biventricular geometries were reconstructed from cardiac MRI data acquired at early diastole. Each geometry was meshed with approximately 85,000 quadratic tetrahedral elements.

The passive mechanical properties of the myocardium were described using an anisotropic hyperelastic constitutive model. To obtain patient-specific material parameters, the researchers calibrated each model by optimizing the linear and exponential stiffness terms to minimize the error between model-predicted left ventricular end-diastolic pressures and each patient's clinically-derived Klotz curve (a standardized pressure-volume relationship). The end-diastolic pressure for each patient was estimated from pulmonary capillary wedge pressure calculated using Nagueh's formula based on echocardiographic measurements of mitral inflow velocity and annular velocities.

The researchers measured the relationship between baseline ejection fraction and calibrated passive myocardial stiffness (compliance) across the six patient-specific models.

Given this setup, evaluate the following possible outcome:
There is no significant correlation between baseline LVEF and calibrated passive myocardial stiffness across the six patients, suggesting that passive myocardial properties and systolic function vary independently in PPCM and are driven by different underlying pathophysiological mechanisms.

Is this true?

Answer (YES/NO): NO